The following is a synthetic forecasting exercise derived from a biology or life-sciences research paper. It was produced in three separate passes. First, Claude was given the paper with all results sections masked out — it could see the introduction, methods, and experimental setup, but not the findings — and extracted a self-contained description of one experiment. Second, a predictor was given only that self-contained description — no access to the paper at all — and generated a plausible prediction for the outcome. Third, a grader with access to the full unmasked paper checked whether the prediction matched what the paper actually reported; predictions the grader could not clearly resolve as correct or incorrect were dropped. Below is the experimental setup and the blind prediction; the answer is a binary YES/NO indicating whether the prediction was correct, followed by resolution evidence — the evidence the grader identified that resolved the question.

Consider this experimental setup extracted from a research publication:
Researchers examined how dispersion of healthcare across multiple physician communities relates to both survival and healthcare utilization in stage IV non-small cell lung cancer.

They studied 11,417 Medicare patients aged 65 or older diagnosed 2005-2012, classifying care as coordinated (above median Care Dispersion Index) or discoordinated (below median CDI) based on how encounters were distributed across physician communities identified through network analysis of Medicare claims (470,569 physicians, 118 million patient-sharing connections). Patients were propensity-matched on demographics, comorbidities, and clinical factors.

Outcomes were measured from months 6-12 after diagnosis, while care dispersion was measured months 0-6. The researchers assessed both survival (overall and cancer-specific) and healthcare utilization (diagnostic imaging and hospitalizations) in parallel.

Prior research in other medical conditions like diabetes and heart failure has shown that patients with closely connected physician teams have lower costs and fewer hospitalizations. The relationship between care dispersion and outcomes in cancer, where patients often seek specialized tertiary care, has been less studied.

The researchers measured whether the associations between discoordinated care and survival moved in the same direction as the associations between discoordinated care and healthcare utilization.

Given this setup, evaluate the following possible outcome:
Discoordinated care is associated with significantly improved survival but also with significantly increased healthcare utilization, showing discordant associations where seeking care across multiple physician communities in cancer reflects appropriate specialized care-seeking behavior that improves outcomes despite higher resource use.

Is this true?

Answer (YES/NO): YES